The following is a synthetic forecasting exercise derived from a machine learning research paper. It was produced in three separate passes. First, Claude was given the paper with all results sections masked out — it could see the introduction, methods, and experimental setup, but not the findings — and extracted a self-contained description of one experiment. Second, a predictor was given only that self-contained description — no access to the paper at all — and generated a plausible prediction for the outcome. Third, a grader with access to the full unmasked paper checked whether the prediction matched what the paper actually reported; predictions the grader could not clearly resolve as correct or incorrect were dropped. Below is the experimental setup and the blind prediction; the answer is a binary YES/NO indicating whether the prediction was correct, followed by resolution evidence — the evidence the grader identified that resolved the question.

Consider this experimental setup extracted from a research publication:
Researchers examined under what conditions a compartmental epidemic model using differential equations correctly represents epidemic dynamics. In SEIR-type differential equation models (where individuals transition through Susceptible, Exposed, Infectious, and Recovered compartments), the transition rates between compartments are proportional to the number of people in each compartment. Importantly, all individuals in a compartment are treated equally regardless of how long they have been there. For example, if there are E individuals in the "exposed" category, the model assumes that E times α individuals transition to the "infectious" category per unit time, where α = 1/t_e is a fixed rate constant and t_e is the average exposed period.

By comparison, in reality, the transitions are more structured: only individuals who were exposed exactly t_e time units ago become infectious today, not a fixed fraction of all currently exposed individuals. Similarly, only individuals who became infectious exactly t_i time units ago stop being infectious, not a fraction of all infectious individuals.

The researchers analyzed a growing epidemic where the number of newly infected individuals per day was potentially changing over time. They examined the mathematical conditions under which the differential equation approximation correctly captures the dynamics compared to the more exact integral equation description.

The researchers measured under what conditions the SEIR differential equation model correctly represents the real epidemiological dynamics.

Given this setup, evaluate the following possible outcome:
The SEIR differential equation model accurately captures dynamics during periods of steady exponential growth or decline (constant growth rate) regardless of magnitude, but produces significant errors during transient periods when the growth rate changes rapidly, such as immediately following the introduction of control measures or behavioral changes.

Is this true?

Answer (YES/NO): NO